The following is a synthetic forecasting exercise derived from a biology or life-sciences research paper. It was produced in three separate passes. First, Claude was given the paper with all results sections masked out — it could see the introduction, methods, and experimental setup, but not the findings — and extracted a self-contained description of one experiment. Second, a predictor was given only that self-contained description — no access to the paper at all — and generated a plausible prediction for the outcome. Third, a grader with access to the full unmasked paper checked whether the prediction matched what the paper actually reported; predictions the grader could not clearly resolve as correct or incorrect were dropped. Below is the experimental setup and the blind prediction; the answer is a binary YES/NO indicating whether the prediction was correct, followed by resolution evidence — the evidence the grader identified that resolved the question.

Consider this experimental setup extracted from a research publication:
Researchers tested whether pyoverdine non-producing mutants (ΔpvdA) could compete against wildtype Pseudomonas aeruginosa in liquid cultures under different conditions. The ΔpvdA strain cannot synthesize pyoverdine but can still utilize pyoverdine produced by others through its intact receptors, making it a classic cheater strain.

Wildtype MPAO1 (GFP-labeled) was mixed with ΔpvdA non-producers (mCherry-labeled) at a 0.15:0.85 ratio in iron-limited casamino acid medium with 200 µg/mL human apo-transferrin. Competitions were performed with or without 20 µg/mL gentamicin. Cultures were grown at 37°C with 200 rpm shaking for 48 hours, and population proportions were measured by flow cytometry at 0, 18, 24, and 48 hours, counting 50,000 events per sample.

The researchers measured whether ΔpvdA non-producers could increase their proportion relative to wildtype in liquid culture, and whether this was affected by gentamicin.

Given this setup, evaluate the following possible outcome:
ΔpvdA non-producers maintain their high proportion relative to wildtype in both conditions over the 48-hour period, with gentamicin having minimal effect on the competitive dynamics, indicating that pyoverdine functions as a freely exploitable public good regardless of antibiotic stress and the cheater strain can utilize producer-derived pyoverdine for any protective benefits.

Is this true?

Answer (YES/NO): NO